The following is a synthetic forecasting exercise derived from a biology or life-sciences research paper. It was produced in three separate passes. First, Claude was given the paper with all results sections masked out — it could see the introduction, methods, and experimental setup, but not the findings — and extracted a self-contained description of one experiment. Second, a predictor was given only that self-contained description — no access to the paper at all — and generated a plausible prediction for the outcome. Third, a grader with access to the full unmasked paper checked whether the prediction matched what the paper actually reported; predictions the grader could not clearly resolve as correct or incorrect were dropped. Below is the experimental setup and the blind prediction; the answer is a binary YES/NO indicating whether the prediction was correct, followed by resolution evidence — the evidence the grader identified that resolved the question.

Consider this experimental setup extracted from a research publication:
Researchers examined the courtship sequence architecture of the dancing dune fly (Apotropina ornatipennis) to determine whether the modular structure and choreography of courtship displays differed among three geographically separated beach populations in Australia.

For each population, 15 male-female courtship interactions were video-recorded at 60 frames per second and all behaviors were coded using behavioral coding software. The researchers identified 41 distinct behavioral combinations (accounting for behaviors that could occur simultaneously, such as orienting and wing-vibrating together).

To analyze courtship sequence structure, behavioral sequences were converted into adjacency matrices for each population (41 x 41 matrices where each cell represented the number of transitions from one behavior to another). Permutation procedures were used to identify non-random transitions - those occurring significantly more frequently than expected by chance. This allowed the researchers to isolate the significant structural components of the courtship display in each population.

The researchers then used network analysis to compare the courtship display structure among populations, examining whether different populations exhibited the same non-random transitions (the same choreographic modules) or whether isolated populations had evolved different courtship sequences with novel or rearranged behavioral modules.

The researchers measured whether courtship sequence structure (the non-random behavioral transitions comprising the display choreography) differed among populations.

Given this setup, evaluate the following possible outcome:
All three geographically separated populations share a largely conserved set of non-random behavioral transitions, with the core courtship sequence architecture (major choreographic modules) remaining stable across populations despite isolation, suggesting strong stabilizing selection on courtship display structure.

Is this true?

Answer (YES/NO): YES